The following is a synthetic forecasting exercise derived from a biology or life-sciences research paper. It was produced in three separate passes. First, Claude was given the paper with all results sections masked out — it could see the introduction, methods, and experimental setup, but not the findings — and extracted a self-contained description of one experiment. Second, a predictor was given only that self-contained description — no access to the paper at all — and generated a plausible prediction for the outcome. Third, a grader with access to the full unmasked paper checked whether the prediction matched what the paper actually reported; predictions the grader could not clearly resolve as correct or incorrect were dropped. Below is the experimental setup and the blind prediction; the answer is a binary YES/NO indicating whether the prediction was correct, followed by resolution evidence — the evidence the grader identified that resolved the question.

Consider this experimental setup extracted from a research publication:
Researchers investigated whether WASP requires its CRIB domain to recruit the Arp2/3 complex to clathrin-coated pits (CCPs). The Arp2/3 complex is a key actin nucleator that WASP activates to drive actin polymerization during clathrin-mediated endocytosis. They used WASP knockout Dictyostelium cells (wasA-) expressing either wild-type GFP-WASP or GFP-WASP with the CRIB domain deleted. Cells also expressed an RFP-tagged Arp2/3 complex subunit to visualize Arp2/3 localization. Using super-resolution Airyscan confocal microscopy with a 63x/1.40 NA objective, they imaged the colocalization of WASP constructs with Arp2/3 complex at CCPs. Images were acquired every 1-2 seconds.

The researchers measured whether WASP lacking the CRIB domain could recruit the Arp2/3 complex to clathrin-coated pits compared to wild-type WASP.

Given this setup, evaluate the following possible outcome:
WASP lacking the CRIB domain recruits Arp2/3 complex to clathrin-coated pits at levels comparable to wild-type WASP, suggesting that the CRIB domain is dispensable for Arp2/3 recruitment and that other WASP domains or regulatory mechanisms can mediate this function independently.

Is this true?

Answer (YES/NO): YES